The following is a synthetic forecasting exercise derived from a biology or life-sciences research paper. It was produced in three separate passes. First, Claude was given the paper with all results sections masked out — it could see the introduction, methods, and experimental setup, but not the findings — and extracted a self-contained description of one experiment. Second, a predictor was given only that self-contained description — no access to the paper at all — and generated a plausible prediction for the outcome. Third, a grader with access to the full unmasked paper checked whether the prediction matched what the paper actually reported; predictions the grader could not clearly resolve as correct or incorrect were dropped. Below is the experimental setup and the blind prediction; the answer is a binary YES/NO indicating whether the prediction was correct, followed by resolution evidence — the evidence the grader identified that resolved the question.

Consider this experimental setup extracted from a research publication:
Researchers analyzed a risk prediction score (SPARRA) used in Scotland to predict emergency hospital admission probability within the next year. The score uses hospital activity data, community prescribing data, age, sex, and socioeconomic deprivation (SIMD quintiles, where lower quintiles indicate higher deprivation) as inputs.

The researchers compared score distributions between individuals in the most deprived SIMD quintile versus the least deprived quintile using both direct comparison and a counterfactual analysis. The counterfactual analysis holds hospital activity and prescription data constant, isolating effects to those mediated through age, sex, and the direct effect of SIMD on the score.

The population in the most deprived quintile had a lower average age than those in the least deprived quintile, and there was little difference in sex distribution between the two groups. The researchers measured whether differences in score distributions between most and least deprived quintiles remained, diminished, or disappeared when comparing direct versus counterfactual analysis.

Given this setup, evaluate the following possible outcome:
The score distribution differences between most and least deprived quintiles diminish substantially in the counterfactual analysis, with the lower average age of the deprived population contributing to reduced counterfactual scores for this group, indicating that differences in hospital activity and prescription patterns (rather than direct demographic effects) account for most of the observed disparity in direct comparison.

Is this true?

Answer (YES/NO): NO